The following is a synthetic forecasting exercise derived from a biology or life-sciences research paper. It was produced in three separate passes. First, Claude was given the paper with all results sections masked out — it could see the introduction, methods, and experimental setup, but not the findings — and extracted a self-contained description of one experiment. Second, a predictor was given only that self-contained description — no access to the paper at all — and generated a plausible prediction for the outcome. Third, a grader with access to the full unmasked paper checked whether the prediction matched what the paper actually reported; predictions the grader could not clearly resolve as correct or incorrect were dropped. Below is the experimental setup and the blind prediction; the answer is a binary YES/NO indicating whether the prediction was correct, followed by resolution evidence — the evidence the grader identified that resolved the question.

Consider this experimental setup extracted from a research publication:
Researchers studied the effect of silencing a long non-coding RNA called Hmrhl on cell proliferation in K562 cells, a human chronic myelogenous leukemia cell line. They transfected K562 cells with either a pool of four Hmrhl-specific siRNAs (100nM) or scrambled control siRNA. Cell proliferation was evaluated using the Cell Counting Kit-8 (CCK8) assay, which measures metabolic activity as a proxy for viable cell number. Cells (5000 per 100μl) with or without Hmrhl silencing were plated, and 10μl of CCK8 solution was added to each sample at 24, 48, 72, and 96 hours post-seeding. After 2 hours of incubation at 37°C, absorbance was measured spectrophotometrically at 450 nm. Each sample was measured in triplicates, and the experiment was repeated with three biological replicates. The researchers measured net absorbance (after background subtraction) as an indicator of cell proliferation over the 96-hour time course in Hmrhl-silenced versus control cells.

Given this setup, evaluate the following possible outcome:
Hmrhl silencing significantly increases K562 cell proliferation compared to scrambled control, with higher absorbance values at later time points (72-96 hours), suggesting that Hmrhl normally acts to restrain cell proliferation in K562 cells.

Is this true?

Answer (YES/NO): NO